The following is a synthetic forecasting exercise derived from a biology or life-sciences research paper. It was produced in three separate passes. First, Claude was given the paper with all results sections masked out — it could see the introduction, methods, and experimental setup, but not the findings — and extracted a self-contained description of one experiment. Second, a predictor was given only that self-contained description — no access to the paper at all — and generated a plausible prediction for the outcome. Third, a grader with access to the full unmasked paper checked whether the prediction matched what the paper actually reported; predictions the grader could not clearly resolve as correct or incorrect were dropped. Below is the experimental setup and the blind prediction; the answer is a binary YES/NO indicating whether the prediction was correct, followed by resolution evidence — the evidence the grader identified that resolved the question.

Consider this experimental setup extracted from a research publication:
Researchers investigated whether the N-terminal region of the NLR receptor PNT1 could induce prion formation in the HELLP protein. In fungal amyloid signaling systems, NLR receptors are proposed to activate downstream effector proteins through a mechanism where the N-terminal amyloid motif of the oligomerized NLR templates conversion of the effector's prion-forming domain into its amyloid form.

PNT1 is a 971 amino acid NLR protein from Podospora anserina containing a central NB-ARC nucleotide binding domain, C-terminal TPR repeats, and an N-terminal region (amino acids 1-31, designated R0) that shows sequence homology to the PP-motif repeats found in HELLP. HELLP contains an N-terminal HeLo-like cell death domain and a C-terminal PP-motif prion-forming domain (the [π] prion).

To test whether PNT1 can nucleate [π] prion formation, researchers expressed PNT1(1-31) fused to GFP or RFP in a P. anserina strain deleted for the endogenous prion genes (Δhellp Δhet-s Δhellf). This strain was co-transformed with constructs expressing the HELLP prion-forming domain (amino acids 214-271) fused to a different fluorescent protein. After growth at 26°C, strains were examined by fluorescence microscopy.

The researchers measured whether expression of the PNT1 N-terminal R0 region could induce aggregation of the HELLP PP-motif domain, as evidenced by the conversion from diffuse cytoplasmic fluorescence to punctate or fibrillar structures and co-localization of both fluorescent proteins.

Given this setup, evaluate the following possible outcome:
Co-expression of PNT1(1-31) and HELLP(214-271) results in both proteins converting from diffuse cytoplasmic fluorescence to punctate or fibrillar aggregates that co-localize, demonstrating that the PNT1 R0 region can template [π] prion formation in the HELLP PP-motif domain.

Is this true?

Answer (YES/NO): YES